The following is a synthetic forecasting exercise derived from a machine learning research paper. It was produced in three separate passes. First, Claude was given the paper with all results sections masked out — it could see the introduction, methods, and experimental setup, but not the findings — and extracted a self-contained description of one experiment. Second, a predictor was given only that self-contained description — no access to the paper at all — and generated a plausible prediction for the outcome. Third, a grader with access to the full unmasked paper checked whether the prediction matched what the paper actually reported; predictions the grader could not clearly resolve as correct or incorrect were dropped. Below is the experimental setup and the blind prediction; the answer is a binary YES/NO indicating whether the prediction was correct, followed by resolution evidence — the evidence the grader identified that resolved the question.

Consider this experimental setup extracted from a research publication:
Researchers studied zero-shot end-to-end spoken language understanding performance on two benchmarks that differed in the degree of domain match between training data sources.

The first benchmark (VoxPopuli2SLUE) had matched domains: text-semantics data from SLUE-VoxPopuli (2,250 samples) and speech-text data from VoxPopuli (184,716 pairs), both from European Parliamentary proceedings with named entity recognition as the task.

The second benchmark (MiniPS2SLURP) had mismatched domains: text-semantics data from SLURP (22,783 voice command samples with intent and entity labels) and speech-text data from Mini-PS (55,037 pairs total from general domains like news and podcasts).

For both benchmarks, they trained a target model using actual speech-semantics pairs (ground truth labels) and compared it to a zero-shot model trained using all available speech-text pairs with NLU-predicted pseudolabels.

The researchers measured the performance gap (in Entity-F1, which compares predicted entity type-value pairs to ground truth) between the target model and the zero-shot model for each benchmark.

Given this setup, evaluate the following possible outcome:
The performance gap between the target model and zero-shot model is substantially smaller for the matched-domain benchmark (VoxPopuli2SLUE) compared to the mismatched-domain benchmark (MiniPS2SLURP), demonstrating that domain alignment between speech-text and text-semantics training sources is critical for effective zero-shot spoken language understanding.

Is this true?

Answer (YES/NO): YES